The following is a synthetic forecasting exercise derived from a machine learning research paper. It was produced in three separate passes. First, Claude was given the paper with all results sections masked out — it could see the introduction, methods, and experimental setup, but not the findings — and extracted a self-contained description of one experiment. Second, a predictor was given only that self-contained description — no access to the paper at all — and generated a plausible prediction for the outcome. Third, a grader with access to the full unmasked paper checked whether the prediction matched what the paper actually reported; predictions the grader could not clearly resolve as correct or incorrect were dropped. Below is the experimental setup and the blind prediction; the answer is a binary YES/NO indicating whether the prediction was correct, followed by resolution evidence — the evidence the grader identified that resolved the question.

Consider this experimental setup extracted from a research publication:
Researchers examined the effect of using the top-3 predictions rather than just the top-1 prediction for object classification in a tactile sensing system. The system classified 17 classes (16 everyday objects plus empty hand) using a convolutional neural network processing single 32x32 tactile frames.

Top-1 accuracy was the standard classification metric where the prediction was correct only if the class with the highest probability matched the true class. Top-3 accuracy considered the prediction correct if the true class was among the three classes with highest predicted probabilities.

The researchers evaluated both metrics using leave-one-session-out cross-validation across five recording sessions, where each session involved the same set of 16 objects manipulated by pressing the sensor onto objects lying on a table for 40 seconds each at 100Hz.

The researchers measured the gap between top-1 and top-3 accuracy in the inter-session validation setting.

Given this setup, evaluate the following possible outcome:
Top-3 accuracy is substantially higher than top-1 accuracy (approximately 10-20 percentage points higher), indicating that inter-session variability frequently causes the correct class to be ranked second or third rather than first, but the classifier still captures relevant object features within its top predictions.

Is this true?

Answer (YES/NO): NO